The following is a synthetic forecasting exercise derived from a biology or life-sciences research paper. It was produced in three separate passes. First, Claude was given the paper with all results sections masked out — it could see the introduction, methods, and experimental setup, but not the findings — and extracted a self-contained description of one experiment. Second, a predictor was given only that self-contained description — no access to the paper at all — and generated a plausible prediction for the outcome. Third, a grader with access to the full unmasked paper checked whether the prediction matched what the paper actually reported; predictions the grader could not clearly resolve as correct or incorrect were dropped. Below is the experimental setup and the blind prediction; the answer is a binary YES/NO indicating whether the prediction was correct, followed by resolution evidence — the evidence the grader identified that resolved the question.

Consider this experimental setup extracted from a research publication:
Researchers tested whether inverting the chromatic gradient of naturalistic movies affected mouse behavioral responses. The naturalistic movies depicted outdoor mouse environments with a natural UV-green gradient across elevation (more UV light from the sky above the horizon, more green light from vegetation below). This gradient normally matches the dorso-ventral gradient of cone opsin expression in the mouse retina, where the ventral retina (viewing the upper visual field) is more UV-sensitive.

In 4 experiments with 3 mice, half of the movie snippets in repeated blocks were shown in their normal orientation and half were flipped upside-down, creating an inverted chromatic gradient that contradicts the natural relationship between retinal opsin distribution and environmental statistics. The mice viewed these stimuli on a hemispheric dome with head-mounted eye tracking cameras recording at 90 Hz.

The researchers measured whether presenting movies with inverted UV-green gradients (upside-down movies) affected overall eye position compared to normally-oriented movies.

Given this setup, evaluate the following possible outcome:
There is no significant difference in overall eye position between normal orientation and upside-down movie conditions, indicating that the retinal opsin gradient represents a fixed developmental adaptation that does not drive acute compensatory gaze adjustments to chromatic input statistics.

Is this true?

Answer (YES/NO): YES